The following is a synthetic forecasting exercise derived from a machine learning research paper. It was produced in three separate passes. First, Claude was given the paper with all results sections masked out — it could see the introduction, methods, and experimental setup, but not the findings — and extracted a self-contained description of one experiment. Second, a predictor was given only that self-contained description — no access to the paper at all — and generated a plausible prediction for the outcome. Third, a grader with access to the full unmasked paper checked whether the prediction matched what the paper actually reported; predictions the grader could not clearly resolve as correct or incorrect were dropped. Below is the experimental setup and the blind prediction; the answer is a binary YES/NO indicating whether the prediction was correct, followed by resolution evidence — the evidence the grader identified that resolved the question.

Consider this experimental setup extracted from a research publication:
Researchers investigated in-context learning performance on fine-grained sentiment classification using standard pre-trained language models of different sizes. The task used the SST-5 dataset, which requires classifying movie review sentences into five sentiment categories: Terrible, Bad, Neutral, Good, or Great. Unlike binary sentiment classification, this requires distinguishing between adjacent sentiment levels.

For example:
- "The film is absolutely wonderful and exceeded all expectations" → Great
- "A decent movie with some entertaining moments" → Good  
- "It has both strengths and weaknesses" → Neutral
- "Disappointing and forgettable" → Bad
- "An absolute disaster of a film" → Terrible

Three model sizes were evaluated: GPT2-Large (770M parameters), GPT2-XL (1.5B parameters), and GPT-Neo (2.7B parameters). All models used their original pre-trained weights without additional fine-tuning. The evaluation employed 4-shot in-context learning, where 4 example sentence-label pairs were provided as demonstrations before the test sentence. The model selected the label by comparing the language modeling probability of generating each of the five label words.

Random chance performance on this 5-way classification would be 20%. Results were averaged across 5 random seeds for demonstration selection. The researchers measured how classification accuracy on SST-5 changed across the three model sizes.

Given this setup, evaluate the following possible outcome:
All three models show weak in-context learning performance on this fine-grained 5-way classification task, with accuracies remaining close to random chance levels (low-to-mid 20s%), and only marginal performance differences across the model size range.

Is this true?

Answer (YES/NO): NO